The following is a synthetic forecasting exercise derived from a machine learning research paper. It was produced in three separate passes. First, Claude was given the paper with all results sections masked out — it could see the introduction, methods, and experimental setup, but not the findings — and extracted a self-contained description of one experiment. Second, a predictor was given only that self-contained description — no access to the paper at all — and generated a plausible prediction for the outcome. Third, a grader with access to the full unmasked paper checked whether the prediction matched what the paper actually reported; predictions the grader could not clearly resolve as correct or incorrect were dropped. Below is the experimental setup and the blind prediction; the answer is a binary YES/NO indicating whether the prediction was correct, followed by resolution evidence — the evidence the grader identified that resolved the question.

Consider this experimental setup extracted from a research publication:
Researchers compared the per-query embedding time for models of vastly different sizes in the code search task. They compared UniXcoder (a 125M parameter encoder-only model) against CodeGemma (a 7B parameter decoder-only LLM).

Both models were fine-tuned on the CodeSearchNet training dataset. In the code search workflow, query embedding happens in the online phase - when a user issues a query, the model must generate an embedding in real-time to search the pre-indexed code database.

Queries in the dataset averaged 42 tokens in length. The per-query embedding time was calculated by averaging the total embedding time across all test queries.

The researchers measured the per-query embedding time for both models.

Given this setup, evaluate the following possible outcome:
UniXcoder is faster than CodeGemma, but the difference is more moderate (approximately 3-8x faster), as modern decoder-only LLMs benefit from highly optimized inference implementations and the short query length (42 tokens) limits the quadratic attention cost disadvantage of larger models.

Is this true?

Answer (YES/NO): YES